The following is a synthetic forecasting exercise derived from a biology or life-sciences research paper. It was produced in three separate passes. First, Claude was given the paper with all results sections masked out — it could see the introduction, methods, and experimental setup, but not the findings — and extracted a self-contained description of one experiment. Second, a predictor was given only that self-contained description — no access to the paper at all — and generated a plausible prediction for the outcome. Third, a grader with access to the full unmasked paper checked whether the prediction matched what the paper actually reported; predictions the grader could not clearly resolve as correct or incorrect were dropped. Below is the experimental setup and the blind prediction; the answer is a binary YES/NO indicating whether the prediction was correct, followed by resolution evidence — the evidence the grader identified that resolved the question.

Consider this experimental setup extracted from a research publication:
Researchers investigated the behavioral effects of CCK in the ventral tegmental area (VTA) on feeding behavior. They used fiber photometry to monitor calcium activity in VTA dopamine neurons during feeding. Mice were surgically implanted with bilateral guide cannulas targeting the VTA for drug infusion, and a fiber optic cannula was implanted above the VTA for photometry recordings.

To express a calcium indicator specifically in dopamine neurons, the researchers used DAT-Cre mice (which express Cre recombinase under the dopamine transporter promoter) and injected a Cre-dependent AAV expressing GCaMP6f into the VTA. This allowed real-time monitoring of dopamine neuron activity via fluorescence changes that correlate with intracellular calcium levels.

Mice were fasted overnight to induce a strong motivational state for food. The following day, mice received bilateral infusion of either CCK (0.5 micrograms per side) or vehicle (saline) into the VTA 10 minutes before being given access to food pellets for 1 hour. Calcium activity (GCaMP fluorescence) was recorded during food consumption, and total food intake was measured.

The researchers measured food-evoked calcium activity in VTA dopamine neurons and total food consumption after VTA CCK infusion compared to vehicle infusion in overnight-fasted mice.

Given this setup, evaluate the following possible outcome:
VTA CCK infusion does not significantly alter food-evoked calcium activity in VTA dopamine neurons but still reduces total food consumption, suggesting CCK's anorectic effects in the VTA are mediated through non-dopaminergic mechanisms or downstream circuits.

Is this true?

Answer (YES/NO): NO